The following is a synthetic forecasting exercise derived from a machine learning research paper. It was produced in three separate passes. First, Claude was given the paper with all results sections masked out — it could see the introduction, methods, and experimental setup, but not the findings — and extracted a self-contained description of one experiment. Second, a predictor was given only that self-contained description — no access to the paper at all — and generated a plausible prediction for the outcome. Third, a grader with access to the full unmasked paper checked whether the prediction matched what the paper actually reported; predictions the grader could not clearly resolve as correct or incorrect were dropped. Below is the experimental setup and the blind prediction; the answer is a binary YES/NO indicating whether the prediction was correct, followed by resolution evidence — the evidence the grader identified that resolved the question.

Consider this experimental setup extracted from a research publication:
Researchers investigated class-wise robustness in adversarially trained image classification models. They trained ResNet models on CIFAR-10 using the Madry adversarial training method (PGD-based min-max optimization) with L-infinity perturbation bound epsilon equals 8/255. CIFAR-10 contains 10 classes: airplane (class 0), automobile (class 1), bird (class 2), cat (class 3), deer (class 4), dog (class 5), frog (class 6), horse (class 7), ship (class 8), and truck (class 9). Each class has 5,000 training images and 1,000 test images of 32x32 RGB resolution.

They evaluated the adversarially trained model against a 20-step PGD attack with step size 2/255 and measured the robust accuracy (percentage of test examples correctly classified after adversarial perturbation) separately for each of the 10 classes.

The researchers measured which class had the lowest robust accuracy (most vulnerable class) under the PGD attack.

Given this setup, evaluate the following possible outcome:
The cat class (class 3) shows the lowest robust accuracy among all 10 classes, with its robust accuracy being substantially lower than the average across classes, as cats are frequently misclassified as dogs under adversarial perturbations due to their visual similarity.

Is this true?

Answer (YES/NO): YES